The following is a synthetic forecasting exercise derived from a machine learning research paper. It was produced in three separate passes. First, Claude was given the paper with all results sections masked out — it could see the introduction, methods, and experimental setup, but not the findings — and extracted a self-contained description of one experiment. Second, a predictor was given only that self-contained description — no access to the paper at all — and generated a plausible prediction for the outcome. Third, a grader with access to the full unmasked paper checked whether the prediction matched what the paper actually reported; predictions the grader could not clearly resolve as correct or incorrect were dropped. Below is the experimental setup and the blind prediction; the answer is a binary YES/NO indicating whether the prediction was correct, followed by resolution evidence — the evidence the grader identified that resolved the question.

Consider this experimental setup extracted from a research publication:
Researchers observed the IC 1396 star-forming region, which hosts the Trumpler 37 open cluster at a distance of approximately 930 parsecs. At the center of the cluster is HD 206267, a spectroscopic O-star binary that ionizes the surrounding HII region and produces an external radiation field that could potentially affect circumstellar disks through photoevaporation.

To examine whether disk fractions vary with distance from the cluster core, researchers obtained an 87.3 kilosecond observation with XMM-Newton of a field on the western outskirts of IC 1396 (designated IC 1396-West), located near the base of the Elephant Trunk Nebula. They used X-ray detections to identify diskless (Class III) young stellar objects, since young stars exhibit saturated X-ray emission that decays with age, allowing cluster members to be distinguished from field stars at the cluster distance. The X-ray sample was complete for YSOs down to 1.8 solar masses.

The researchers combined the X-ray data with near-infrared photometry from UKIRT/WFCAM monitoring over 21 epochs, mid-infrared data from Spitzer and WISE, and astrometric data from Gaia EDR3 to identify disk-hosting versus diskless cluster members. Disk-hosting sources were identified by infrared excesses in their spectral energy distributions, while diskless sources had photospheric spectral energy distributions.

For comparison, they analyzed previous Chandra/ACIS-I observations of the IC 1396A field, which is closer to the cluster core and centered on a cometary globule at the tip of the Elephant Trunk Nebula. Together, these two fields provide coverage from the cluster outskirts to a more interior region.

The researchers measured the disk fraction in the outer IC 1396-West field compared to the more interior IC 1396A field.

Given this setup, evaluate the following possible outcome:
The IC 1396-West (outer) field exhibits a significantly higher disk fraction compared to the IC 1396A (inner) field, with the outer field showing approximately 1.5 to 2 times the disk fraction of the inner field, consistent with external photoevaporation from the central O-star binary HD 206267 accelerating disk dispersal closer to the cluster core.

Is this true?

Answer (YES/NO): NO